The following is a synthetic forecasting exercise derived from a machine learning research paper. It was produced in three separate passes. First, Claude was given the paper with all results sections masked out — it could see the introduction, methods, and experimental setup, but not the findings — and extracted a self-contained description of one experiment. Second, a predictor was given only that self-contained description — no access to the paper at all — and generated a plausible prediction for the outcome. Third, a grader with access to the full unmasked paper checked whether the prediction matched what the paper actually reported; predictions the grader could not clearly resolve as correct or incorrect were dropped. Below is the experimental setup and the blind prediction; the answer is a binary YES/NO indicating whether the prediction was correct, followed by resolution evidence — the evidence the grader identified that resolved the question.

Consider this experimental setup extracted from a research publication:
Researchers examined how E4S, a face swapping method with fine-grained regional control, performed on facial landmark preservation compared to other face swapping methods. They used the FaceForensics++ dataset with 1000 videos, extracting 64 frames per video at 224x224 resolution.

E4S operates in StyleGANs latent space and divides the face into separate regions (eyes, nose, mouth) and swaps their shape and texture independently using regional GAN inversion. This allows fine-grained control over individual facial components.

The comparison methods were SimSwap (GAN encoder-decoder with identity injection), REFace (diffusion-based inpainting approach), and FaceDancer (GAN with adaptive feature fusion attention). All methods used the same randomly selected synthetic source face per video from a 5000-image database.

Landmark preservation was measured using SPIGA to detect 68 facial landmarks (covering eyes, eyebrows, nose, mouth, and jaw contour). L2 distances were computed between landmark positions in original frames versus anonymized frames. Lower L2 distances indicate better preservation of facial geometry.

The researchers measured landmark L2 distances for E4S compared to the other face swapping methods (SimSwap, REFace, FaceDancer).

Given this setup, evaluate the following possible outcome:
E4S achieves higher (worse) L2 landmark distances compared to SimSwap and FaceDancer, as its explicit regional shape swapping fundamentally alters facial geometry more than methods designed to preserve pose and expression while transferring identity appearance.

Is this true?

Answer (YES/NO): YES